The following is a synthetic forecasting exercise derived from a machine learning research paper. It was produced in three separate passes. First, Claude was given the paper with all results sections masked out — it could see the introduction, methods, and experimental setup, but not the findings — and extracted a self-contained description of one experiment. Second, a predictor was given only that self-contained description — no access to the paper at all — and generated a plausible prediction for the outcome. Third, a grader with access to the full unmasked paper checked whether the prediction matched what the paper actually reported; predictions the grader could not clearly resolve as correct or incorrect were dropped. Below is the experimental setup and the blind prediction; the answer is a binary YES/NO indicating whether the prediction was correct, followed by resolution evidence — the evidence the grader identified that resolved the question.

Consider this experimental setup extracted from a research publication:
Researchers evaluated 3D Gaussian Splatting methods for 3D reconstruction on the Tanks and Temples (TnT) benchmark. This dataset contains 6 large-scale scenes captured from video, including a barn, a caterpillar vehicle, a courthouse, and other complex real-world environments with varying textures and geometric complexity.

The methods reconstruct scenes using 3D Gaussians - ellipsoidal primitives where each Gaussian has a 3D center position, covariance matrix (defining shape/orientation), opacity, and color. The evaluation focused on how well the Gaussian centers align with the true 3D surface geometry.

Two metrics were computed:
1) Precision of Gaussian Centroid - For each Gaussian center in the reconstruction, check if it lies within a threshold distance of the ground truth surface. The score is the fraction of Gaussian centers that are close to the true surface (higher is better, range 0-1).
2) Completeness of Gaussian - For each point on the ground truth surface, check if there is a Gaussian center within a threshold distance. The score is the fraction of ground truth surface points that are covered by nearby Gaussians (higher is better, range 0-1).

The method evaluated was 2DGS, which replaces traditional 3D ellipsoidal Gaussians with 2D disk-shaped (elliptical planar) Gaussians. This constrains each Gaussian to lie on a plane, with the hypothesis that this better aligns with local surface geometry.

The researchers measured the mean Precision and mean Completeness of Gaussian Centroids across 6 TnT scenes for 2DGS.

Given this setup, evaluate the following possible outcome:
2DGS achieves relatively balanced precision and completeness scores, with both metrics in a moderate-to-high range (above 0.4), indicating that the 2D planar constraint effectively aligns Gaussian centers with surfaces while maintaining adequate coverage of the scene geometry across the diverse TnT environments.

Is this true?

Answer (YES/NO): NO